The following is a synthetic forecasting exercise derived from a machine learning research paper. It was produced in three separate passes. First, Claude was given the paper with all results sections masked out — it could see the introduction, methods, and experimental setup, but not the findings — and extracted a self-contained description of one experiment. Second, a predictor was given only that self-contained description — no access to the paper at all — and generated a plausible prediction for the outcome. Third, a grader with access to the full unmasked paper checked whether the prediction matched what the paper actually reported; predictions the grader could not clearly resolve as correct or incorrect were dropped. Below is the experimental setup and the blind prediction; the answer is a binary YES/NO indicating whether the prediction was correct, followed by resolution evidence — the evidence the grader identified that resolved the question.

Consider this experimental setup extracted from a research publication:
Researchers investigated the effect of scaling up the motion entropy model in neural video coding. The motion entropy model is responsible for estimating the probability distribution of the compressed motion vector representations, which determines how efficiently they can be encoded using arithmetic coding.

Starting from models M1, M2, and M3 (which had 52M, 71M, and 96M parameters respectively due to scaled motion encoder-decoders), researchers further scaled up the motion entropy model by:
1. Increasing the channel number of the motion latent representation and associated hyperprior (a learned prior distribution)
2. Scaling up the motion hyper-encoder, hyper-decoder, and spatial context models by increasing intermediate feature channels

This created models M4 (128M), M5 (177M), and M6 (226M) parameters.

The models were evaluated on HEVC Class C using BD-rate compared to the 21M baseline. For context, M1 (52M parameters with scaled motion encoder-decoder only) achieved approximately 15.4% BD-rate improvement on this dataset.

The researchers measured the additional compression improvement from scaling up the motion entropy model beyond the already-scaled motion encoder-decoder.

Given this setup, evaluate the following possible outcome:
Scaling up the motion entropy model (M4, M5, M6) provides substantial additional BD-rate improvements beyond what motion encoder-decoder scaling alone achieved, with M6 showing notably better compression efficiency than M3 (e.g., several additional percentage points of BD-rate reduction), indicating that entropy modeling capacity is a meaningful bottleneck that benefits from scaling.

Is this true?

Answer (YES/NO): NO